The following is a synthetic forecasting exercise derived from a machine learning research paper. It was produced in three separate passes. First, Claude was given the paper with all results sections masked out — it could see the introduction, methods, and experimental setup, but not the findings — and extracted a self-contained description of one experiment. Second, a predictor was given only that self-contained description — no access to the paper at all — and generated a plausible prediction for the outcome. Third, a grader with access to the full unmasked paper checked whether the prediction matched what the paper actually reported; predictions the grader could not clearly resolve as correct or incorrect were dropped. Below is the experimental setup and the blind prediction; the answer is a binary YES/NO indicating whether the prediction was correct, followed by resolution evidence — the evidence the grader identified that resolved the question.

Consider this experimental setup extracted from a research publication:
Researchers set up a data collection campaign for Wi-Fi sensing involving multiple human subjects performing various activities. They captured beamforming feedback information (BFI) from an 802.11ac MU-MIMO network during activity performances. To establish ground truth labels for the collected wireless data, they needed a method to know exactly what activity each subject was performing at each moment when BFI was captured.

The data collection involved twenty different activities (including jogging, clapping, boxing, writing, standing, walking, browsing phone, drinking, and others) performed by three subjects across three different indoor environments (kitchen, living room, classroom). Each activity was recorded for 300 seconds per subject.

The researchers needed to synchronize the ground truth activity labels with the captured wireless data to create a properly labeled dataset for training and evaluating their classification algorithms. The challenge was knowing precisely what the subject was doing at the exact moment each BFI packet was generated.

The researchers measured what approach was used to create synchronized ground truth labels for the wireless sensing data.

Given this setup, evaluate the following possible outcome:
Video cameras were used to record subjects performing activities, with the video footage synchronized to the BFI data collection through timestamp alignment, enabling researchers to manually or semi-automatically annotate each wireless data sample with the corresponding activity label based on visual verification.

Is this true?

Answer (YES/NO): YES